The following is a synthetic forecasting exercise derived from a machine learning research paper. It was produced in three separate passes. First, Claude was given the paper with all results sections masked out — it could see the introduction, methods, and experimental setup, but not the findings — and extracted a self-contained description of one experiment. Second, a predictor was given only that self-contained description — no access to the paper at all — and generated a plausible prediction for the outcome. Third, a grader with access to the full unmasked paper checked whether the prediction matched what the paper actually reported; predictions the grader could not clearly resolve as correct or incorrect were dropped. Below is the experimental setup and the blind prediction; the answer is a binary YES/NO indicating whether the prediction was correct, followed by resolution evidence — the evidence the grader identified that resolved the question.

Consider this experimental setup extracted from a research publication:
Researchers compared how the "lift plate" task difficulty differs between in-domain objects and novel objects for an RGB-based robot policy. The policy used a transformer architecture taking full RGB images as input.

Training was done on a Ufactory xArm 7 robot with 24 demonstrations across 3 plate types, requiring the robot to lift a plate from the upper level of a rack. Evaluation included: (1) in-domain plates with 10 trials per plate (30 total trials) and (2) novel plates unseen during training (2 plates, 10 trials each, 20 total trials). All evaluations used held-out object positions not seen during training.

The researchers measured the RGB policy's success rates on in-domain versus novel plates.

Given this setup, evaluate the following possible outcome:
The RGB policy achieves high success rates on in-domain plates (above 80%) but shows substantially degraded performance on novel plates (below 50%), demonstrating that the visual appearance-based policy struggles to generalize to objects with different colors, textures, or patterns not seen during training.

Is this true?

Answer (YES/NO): NO